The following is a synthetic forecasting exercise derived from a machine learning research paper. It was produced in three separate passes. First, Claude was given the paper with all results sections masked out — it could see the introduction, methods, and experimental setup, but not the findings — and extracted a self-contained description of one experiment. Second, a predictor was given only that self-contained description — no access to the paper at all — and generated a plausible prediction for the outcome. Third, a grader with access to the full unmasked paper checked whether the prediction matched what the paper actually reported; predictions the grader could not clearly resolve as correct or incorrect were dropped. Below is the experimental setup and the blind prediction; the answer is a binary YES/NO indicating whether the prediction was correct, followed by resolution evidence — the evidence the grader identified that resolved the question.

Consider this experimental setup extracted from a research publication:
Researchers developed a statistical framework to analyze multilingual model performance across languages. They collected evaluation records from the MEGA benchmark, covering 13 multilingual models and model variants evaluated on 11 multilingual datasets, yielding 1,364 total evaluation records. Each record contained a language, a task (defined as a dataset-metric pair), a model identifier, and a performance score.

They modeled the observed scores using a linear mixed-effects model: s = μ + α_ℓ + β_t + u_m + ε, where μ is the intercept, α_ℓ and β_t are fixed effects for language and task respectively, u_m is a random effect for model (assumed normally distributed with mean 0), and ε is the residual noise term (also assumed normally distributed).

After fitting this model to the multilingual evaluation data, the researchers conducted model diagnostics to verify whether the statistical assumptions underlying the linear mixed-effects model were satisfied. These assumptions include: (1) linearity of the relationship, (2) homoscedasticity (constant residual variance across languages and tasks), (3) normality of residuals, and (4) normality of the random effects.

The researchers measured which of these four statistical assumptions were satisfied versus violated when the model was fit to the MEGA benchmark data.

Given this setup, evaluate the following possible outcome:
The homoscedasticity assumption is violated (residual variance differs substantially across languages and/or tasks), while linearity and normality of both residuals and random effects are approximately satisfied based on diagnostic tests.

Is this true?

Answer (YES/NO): NO